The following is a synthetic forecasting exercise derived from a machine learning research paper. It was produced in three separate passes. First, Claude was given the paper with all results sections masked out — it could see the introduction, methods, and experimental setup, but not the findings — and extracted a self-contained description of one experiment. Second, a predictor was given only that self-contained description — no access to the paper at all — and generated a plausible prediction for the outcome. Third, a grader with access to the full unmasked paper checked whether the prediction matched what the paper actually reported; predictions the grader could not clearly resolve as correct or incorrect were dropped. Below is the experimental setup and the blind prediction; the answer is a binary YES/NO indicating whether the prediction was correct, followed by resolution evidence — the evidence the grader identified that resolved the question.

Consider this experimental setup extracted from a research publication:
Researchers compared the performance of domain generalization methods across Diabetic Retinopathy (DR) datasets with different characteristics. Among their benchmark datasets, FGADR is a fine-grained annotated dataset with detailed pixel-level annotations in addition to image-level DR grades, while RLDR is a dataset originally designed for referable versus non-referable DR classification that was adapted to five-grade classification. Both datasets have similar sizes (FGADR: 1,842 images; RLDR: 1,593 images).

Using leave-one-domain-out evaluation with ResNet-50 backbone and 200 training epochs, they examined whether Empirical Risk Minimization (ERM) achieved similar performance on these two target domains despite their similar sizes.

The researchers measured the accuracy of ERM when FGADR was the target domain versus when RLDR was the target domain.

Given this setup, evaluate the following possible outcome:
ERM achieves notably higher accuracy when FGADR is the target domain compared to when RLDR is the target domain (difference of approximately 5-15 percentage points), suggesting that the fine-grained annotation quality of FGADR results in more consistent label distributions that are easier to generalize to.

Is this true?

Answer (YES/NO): NO